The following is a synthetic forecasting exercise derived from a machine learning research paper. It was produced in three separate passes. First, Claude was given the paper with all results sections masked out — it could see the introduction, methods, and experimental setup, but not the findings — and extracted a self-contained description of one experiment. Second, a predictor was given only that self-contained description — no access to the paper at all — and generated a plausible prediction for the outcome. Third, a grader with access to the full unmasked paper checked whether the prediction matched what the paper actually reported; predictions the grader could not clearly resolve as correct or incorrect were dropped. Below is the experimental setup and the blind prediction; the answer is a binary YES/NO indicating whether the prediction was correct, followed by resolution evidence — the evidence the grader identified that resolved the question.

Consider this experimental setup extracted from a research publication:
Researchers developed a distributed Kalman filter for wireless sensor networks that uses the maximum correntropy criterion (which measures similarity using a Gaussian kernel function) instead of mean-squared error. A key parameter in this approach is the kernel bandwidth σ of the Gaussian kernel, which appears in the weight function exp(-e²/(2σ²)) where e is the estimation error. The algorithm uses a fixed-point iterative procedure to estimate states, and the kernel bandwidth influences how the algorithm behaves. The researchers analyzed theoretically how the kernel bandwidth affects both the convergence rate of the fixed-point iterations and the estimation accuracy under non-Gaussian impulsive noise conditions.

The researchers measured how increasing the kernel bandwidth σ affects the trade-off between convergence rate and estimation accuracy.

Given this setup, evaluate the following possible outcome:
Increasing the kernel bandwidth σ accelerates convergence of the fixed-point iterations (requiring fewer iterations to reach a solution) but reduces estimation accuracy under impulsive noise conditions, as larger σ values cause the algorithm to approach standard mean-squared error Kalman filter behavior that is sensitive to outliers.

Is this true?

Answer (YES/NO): YES